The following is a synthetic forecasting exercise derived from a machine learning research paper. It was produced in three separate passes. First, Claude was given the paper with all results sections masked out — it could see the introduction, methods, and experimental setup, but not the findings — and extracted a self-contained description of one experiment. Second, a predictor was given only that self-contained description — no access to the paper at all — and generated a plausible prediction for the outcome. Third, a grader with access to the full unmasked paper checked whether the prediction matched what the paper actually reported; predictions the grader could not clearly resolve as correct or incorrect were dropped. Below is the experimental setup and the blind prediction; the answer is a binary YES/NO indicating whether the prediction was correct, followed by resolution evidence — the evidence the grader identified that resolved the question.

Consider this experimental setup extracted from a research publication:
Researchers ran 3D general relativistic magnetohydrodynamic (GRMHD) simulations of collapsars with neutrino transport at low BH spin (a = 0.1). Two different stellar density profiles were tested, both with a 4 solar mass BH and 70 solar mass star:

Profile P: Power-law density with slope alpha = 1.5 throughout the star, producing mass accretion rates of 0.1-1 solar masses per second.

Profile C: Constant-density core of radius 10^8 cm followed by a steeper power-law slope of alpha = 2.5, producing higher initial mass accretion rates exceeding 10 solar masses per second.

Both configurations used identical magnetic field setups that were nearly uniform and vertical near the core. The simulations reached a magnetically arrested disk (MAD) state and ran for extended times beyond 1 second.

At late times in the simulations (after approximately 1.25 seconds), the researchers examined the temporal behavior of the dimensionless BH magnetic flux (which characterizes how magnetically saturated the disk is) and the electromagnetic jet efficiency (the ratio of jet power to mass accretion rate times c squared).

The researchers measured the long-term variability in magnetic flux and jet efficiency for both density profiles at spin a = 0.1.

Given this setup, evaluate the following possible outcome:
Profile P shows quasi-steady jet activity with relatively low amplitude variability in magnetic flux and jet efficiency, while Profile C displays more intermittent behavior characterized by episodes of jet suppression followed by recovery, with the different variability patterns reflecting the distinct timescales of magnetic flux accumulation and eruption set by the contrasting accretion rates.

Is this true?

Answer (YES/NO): NO